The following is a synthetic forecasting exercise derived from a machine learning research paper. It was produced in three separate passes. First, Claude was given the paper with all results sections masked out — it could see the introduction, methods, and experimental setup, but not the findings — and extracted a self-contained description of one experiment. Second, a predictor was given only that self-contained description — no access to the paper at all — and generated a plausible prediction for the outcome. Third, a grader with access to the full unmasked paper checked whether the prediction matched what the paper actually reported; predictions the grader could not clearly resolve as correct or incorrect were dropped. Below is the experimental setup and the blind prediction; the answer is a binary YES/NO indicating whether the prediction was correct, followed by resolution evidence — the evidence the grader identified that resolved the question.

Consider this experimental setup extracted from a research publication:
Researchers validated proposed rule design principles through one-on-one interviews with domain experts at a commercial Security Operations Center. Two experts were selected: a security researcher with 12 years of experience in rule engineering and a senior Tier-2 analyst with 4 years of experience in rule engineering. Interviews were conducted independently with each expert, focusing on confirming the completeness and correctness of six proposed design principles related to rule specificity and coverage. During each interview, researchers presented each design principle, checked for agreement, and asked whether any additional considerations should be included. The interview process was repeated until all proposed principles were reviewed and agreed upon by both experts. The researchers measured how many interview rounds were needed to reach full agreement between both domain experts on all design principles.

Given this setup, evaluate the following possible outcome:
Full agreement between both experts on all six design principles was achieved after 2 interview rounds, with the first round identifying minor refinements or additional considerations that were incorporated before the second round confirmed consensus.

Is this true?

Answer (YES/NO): NO